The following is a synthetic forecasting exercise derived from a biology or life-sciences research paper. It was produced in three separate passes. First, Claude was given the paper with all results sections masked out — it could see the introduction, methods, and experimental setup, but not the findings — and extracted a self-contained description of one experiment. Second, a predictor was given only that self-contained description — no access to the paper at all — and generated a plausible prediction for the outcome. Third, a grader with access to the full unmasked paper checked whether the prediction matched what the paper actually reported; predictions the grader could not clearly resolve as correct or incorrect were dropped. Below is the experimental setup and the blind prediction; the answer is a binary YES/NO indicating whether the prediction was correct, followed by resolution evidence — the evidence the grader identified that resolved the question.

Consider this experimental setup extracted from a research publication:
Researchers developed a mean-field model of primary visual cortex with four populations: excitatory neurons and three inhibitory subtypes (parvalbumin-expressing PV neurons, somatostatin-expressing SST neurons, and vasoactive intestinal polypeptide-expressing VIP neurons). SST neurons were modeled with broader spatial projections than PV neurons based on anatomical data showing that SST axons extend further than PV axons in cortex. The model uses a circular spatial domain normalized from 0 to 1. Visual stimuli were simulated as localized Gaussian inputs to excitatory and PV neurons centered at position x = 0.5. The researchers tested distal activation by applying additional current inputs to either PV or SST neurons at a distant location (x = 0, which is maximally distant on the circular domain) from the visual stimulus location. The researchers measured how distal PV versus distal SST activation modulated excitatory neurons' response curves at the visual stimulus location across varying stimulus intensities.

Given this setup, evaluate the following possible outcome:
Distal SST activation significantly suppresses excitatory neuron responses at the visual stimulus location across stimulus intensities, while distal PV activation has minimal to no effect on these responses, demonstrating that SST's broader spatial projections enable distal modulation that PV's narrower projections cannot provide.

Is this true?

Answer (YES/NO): NO